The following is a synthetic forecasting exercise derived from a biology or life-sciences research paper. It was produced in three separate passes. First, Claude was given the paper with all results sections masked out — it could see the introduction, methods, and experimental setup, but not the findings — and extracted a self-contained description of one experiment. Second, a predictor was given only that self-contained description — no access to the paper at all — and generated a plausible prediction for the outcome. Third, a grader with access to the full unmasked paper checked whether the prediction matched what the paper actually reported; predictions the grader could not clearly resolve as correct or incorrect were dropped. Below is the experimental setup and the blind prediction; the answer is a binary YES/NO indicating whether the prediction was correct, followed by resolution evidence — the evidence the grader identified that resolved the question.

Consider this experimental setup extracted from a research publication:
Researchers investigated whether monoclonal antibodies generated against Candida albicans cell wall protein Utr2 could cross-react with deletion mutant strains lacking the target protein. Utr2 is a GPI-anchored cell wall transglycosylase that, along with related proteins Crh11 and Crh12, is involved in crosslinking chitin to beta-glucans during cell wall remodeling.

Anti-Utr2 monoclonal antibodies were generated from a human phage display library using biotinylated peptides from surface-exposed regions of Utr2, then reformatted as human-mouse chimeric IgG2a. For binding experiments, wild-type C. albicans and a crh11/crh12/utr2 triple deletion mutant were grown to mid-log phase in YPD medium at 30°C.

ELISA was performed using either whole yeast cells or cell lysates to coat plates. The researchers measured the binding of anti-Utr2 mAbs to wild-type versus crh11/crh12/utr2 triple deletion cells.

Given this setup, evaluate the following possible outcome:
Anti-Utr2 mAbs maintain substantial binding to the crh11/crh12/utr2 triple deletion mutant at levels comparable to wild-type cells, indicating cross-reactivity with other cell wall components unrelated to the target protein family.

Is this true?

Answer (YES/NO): NO